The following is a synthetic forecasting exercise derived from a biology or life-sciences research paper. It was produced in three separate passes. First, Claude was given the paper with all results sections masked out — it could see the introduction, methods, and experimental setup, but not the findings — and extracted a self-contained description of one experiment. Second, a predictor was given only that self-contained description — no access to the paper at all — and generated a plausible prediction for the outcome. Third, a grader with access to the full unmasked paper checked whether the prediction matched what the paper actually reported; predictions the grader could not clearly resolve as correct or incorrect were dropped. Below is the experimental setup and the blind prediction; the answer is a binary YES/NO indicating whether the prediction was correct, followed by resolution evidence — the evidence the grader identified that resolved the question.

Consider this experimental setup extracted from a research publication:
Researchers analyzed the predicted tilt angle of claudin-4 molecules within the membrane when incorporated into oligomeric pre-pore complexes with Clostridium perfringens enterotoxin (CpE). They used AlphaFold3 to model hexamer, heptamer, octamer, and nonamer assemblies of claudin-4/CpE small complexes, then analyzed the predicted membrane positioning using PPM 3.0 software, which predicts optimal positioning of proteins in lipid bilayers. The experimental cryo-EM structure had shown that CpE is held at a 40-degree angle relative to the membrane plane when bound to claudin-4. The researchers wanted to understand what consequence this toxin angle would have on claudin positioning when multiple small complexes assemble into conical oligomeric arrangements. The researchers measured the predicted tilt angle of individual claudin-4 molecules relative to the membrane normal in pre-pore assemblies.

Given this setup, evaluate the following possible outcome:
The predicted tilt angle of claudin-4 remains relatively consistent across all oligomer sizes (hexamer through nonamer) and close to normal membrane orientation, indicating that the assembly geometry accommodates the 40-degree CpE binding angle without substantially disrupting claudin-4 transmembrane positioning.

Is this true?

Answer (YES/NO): NO